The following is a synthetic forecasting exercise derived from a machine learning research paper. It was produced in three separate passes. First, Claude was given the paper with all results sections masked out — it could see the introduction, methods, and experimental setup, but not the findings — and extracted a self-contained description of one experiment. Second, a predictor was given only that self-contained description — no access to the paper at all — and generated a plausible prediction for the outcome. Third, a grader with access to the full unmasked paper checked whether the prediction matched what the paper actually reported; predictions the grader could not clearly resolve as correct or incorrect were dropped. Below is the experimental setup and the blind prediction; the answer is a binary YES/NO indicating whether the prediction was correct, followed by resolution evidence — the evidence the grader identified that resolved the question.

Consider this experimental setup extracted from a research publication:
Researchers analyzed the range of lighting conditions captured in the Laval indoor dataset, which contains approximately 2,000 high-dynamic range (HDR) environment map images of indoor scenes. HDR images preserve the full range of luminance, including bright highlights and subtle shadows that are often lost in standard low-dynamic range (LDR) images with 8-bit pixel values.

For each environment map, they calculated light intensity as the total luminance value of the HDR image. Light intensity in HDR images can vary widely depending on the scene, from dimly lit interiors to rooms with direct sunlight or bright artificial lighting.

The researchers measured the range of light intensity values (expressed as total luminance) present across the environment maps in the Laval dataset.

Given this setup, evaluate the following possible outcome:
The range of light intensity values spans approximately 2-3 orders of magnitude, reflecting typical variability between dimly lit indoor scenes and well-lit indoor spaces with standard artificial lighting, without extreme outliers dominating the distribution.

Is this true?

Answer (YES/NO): NO